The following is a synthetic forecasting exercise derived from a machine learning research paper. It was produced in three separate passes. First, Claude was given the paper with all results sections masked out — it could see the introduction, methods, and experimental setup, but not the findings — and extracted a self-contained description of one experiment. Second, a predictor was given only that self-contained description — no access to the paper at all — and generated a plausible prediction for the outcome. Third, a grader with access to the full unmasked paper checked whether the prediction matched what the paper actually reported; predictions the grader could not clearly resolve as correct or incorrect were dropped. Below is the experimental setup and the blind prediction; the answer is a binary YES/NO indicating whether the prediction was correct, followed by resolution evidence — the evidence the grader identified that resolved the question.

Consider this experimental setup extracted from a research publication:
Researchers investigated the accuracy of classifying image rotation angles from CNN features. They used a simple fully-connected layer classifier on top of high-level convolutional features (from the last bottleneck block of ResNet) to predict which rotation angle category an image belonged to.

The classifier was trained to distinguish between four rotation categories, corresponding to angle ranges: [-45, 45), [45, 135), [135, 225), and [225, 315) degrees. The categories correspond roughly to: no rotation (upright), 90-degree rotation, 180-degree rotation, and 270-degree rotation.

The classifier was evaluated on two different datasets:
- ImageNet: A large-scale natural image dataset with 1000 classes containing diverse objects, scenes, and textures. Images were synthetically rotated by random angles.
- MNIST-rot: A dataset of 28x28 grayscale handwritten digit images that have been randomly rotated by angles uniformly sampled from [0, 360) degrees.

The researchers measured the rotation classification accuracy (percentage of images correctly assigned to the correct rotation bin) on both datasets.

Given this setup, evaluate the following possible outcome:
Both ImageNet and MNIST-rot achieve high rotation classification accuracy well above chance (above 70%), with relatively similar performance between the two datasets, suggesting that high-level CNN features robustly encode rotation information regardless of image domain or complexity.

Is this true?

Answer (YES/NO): YES